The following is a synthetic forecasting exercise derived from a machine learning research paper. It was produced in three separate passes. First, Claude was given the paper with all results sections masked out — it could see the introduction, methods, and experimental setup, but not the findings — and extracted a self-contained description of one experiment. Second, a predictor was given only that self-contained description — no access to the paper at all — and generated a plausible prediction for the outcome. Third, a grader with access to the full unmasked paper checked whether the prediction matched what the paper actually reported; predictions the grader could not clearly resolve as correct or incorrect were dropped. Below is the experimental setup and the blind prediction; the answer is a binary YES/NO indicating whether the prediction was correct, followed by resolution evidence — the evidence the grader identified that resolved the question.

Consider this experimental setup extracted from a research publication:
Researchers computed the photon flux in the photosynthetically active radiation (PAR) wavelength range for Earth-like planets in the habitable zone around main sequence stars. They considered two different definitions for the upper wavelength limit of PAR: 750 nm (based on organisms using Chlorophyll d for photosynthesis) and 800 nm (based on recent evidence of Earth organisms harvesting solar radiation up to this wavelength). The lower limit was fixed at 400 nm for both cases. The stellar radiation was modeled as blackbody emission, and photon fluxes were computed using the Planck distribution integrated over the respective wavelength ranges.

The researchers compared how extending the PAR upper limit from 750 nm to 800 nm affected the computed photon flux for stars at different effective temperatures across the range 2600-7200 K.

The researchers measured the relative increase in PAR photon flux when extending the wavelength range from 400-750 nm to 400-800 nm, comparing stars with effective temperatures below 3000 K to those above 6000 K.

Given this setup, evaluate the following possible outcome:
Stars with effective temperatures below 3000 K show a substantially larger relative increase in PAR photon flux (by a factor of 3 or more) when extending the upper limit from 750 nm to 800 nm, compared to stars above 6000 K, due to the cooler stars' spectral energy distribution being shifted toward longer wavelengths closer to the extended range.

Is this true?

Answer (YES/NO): YES